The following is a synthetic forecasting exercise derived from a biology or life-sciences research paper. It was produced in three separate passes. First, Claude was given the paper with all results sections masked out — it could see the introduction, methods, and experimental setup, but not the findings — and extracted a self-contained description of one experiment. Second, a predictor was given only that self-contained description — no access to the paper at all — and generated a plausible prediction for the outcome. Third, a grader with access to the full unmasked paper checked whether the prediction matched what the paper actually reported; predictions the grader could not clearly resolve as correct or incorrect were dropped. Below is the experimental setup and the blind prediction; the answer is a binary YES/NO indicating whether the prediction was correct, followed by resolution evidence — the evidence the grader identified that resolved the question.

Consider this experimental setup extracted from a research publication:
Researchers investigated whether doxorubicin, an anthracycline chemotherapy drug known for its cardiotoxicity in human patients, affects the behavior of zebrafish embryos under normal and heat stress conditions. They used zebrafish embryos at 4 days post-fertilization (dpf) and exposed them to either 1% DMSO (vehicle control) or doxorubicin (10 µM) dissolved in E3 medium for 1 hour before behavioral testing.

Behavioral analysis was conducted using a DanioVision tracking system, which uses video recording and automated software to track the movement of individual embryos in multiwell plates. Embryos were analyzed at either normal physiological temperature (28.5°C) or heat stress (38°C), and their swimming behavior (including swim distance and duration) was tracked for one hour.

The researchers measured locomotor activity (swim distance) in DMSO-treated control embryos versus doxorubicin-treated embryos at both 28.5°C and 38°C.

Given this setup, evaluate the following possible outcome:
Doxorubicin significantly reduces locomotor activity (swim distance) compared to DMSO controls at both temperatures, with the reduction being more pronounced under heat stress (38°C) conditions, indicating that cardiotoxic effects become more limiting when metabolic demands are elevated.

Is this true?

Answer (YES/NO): NO